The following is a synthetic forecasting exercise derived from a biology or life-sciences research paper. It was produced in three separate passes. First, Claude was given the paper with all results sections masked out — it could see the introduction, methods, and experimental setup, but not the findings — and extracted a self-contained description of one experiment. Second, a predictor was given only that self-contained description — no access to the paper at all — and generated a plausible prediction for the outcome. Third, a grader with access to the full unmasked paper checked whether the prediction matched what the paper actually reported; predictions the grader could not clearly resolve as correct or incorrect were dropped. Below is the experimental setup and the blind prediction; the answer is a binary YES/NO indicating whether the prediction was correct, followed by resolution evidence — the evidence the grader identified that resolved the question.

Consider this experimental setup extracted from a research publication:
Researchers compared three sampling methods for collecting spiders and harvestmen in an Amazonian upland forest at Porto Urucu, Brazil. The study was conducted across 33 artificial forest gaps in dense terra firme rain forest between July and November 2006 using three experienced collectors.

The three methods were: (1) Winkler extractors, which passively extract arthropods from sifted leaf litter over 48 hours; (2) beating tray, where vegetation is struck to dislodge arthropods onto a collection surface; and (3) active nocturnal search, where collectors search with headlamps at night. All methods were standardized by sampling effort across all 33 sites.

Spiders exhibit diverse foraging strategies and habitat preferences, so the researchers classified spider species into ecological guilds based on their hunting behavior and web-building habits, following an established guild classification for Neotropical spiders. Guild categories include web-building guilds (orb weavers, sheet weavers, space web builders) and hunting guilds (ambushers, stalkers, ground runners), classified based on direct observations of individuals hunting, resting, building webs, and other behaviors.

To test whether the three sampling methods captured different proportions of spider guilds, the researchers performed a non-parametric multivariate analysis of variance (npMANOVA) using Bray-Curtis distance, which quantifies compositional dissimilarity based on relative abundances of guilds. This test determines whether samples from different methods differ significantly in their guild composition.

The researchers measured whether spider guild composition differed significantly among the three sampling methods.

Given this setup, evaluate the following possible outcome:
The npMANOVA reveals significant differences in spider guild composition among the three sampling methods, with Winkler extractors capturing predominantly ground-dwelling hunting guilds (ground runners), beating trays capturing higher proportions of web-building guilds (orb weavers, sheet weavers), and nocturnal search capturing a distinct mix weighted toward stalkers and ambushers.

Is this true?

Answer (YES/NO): NO